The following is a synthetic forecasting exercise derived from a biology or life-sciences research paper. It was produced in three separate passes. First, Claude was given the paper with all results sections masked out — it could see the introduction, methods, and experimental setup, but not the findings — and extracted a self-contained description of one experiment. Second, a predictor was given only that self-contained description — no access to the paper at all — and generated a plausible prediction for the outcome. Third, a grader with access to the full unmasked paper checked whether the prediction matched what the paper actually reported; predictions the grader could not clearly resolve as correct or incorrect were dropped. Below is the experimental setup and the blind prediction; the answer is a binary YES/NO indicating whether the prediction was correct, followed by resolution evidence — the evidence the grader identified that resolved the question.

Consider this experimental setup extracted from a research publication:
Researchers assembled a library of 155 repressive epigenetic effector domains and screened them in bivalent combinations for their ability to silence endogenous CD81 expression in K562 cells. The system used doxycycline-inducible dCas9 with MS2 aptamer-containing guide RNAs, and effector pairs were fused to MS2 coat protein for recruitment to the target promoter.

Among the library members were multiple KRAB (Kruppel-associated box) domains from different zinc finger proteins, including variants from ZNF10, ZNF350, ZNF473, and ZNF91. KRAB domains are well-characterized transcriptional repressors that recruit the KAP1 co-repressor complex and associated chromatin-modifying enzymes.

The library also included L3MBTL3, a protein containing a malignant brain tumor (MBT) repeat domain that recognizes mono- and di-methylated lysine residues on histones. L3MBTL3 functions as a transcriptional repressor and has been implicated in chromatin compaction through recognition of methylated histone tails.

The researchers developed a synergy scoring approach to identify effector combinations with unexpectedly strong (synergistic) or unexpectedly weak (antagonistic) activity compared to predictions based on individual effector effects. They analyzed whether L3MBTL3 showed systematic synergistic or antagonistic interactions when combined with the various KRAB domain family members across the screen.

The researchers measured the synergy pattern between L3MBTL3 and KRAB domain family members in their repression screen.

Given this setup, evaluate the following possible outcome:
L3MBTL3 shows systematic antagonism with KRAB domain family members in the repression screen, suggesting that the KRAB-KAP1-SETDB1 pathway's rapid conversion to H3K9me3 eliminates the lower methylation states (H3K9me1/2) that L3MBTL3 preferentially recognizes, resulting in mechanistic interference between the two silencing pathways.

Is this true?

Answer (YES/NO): NO